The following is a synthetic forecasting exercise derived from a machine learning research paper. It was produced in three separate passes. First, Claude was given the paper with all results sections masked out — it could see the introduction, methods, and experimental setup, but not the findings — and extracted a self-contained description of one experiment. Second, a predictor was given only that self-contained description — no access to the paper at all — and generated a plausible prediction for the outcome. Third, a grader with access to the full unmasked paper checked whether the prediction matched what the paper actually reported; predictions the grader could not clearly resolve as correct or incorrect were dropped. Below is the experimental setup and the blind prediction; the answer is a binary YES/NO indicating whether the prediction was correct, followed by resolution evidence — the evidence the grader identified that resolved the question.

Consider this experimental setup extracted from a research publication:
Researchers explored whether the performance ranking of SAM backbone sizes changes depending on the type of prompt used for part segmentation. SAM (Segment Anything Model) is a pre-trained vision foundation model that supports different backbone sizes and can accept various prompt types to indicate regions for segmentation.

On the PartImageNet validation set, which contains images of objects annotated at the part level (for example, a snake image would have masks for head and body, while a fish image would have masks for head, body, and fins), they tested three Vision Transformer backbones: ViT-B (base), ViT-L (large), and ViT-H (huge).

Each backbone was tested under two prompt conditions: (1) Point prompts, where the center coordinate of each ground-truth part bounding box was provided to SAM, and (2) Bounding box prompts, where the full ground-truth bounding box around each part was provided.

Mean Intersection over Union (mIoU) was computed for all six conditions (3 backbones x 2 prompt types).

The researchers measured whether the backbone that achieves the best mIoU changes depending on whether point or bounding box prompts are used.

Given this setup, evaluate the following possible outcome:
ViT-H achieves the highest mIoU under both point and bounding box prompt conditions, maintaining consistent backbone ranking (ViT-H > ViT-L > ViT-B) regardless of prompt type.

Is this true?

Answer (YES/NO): NO